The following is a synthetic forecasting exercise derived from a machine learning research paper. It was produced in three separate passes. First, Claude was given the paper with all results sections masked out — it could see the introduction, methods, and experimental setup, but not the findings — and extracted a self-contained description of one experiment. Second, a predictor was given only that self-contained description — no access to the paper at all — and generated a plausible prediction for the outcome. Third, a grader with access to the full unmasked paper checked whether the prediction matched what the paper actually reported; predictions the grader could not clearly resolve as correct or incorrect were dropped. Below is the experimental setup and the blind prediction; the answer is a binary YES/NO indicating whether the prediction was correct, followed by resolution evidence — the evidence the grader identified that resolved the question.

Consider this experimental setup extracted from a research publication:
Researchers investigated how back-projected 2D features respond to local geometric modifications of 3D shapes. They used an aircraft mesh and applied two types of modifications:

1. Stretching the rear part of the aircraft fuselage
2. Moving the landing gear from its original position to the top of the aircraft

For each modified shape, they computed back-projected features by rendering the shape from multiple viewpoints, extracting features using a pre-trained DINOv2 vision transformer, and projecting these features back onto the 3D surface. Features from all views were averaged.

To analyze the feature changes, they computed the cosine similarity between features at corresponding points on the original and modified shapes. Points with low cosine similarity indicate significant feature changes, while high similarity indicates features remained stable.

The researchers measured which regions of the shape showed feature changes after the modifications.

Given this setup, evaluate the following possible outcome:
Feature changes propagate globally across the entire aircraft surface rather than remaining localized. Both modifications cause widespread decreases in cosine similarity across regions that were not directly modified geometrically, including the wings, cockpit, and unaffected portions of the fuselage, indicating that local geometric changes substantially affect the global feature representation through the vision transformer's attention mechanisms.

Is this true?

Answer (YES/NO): NO